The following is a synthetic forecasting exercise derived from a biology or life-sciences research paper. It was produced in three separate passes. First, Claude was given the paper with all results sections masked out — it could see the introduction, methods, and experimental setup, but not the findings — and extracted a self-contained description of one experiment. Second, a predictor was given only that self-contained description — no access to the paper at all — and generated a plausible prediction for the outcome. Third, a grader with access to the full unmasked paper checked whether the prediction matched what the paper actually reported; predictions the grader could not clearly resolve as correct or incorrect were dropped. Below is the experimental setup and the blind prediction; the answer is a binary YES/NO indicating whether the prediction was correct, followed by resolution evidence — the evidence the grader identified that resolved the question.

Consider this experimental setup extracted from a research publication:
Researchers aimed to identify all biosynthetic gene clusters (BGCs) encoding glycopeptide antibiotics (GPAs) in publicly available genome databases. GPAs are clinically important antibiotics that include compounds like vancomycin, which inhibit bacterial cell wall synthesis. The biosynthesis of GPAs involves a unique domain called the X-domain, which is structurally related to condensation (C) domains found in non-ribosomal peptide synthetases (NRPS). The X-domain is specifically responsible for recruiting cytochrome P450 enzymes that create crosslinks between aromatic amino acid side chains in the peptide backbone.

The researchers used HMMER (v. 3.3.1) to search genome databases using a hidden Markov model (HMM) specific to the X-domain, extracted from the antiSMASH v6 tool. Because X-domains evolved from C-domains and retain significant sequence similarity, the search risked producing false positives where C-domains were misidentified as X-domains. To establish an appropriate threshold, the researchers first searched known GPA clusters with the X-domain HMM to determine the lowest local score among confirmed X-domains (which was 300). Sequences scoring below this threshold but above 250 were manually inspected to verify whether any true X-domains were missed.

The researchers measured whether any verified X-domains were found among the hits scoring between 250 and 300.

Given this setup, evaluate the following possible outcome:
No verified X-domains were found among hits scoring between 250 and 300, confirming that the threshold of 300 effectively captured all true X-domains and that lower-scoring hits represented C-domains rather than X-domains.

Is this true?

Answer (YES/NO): YES